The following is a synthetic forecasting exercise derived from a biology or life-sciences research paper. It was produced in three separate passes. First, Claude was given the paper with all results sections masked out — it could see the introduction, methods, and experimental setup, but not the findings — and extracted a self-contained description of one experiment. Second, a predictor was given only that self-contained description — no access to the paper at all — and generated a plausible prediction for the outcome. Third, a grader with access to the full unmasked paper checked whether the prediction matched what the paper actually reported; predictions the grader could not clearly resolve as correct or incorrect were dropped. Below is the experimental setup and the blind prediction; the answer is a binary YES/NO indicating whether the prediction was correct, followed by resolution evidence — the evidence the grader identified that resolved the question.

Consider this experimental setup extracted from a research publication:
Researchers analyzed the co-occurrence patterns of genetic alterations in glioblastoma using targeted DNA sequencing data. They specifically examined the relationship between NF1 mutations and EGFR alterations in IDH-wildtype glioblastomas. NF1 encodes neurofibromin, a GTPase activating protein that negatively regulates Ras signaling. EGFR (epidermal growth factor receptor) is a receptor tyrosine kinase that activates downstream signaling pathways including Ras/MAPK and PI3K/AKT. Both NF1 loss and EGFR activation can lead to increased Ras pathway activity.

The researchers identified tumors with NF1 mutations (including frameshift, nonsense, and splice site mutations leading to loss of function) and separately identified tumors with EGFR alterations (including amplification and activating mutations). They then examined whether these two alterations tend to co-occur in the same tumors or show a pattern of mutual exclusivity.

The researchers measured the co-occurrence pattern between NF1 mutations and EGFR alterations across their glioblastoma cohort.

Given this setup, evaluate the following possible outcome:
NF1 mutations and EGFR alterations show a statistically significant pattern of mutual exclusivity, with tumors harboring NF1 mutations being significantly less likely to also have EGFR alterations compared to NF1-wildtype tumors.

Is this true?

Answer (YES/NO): YES